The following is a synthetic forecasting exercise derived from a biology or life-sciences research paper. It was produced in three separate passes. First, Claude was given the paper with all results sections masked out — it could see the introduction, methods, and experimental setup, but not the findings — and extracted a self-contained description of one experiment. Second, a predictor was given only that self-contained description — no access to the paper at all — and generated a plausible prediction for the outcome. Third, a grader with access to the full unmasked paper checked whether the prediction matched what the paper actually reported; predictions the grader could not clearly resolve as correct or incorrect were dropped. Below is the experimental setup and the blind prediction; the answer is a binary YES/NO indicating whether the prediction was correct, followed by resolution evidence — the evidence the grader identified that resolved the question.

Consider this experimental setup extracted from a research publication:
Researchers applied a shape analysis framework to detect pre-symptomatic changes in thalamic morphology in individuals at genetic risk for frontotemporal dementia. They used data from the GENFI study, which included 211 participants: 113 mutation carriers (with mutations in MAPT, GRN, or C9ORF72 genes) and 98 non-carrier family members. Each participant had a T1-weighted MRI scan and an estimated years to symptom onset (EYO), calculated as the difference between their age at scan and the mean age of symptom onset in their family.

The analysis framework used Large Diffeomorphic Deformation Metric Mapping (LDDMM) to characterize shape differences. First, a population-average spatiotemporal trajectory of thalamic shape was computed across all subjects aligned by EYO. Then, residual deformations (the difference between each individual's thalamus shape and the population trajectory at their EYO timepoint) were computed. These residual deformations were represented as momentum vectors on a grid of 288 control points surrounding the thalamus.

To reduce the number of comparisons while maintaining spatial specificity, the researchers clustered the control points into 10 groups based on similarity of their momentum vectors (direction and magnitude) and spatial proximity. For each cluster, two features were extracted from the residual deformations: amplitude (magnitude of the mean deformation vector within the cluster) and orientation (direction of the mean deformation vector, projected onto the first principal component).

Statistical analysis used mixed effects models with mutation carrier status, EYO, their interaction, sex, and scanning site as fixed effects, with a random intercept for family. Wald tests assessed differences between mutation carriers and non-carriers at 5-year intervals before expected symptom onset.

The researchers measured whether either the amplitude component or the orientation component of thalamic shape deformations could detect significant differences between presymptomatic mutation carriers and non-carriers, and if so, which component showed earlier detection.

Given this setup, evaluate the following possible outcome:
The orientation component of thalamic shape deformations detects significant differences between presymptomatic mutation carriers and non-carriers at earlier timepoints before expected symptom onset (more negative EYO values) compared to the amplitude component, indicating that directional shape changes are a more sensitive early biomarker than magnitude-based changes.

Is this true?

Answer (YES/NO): YES